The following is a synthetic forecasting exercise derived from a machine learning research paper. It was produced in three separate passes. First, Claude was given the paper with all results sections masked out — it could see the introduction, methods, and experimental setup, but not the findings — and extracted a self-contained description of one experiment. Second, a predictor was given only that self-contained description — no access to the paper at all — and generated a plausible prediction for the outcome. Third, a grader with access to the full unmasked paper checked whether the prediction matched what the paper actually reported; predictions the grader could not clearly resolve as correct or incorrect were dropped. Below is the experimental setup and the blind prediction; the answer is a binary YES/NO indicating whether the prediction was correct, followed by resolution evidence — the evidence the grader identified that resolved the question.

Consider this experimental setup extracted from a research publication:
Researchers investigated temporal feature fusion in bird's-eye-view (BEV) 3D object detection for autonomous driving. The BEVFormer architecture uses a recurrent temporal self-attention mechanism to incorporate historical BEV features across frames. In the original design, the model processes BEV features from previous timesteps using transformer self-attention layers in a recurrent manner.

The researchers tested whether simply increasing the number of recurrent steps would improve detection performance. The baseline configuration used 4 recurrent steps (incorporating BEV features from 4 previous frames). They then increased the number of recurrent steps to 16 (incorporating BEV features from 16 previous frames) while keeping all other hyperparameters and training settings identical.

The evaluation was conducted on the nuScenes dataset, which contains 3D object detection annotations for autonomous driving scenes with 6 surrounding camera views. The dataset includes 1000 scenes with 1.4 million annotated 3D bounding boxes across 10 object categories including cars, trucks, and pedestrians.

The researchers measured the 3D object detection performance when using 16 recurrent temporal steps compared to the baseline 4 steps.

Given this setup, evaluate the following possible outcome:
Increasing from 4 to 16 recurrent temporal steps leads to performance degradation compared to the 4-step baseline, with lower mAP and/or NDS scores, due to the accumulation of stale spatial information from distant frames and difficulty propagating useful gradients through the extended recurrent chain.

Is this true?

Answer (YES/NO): NO